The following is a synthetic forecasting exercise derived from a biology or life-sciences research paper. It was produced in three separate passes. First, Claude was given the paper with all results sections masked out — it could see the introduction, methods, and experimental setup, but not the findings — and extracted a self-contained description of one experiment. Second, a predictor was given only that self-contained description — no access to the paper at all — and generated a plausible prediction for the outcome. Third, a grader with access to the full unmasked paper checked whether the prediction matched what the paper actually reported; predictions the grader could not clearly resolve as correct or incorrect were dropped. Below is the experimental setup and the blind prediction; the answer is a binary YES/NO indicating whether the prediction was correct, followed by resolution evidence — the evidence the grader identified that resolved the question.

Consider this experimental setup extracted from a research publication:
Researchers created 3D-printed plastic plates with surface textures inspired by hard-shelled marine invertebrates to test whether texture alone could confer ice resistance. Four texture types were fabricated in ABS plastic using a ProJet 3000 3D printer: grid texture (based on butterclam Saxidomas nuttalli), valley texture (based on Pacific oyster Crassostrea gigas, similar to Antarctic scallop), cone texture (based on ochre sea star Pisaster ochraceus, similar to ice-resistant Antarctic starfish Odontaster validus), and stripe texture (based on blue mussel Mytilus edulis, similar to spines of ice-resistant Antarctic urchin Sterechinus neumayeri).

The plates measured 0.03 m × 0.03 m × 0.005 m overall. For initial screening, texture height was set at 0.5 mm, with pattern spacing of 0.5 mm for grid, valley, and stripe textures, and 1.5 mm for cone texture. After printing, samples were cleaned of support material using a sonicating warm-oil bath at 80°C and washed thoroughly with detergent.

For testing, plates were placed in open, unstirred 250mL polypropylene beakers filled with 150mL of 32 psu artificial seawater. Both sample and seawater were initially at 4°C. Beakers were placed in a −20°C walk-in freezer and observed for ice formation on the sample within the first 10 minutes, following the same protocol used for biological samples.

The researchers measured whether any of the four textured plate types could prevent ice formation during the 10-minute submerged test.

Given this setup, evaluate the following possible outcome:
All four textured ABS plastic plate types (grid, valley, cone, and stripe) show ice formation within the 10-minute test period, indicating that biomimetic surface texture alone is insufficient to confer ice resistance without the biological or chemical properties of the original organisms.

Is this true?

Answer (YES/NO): YES